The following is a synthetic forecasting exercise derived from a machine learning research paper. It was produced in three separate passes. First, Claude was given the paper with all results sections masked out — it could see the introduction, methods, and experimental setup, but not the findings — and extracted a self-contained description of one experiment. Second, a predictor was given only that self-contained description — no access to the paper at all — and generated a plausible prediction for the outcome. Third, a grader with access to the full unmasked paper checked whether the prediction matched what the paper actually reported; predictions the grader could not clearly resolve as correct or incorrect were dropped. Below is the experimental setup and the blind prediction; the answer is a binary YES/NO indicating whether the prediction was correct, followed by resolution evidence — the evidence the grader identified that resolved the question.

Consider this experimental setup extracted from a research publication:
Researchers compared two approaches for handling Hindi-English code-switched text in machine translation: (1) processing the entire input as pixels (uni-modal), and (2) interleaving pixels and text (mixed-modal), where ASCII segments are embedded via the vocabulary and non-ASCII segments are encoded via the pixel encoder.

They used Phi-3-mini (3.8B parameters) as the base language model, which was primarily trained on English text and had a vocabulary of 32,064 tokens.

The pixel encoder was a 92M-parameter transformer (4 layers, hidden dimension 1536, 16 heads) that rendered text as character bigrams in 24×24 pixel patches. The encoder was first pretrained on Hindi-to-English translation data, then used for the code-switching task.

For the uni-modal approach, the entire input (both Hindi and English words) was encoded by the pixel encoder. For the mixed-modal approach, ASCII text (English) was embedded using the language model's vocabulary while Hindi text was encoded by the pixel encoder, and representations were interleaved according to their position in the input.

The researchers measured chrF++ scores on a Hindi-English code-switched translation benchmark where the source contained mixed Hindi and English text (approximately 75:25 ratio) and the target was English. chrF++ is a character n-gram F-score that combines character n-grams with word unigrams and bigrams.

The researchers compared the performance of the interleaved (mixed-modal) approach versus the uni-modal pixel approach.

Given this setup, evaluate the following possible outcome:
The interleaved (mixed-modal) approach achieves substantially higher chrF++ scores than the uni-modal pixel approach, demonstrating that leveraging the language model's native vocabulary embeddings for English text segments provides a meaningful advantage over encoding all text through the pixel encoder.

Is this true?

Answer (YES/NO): NO